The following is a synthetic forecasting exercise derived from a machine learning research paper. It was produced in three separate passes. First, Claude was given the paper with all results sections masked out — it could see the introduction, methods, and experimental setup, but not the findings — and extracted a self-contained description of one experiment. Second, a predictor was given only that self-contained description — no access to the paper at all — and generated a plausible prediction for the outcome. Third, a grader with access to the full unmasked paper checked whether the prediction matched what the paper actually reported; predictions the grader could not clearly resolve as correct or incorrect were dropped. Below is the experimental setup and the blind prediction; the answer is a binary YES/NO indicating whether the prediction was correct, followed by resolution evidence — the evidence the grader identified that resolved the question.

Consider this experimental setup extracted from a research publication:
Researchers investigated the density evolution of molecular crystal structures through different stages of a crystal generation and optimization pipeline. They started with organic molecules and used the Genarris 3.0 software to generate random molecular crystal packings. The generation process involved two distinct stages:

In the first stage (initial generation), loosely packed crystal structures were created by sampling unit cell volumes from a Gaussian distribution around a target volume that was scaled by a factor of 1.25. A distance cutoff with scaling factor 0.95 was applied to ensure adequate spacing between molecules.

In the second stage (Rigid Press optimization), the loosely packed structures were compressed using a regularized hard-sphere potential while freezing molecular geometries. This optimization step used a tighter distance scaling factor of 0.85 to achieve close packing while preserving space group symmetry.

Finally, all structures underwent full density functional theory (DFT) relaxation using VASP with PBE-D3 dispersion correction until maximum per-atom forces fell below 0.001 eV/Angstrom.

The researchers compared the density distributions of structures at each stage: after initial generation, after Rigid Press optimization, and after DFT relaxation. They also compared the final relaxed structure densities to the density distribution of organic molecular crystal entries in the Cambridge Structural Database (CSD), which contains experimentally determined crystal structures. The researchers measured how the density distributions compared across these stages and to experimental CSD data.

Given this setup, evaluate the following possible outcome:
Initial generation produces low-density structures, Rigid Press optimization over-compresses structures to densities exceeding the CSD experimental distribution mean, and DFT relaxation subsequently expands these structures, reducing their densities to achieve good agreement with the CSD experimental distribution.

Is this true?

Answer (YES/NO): YES